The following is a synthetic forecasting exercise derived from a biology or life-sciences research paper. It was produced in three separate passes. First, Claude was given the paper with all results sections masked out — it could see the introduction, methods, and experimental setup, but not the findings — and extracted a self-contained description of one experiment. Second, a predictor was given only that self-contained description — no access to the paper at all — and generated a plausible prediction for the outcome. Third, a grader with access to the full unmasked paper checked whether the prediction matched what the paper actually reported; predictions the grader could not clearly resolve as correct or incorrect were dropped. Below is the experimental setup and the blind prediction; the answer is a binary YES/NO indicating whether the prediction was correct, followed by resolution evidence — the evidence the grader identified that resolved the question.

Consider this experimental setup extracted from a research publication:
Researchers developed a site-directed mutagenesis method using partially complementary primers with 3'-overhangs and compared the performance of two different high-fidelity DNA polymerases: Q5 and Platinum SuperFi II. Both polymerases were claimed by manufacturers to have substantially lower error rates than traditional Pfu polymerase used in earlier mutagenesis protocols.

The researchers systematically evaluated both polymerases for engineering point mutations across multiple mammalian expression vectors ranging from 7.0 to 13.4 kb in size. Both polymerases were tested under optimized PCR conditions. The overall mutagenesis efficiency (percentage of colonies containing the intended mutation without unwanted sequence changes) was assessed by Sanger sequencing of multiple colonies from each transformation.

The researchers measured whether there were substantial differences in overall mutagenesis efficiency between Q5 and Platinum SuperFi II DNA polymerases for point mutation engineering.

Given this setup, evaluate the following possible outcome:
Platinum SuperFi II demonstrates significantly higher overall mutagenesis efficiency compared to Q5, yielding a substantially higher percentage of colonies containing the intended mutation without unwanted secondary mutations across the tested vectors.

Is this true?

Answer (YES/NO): NO